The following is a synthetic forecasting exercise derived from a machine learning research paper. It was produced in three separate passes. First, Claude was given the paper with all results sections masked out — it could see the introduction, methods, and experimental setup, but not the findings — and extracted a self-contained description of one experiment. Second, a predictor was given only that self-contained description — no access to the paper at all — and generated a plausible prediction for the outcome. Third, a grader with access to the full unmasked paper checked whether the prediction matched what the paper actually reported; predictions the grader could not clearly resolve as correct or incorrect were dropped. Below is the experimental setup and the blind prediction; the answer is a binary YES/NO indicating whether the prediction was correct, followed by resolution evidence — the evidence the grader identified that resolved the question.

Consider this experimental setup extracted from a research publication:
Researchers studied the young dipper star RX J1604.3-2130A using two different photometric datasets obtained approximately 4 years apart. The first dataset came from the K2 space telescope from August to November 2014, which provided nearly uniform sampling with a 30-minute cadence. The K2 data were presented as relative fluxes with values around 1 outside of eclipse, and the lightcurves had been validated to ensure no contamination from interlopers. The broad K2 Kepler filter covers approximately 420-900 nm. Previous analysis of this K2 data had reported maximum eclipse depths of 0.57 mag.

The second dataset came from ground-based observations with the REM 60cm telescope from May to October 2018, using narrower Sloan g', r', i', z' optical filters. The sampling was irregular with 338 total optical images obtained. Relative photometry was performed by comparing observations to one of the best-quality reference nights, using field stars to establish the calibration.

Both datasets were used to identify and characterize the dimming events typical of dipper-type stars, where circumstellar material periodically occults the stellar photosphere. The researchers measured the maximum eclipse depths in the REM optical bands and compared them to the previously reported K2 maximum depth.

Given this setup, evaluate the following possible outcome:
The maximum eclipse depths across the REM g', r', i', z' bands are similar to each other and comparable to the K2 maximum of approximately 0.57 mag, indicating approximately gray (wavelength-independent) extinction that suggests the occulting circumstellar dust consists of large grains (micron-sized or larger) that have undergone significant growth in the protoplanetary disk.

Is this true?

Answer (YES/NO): NO